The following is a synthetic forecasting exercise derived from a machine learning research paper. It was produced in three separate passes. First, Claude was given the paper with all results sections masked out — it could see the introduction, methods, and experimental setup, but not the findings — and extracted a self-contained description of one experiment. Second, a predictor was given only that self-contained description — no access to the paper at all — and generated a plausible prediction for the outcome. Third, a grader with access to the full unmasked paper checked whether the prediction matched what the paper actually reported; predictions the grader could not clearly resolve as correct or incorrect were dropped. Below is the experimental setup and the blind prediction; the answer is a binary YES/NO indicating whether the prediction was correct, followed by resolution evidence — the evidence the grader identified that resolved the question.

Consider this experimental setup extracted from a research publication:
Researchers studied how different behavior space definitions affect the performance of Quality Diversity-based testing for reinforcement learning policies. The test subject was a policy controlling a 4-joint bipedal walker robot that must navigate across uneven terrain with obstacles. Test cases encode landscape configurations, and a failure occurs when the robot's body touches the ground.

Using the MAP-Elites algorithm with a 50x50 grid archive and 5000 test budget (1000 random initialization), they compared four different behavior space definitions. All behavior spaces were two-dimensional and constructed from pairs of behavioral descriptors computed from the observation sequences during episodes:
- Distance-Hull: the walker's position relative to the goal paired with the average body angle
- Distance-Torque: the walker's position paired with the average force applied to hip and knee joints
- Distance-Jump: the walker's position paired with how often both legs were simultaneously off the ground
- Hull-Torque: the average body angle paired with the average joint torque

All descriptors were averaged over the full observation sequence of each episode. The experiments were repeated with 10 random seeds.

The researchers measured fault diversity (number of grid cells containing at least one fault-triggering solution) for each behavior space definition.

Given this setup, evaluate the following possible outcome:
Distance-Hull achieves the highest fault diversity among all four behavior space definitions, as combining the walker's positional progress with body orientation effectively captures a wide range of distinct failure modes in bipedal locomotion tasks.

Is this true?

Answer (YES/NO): NO